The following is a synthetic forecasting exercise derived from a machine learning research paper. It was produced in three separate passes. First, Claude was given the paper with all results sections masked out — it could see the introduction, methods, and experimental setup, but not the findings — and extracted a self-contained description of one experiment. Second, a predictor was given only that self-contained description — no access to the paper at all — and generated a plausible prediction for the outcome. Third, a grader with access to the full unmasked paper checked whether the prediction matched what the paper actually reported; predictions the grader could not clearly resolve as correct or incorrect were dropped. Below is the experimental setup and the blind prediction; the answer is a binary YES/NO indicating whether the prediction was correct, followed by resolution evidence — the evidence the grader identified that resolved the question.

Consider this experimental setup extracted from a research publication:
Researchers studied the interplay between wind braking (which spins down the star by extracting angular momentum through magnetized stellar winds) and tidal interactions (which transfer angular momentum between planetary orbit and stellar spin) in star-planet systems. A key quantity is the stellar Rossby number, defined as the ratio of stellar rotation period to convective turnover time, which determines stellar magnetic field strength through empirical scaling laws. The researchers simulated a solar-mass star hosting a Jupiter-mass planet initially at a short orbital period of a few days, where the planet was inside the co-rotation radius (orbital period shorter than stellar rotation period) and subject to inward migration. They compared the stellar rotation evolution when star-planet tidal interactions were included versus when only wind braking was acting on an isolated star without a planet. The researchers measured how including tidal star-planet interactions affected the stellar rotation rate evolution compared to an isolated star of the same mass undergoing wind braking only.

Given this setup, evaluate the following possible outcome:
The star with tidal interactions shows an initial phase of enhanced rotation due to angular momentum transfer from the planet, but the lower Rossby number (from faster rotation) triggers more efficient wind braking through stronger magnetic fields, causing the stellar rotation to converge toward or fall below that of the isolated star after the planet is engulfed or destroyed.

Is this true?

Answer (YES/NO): YES